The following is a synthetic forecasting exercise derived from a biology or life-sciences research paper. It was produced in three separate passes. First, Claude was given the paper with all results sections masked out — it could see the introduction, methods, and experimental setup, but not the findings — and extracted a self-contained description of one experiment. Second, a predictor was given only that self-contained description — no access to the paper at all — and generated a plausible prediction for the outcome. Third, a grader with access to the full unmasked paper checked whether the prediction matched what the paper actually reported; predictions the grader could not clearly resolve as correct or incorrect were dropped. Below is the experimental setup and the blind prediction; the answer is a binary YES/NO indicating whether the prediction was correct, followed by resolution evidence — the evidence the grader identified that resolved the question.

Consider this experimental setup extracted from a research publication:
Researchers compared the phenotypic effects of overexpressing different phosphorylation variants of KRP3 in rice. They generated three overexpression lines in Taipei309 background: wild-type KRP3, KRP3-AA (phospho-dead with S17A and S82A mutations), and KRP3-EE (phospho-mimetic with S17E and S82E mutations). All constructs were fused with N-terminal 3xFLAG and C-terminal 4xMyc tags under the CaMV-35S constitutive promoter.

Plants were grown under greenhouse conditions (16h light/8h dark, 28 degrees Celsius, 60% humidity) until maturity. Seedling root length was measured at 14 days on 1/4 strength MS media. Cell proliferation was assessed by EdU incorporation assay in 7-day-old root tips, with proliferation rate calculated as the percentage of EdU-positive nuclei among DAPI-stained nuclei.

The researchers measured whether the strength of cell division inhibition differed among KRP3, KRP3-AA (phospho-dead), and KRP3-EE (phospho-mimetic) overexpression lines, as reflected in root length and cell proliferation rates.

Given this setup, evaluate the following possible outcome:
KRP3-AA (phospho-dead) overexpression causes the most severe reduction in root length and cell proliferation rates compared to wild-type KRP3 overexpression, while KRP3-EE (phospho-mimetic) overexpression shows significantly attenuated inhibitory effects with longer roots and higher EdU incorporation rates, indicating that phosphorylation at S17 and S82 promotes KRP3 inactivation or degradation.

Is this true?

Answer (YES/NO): NO